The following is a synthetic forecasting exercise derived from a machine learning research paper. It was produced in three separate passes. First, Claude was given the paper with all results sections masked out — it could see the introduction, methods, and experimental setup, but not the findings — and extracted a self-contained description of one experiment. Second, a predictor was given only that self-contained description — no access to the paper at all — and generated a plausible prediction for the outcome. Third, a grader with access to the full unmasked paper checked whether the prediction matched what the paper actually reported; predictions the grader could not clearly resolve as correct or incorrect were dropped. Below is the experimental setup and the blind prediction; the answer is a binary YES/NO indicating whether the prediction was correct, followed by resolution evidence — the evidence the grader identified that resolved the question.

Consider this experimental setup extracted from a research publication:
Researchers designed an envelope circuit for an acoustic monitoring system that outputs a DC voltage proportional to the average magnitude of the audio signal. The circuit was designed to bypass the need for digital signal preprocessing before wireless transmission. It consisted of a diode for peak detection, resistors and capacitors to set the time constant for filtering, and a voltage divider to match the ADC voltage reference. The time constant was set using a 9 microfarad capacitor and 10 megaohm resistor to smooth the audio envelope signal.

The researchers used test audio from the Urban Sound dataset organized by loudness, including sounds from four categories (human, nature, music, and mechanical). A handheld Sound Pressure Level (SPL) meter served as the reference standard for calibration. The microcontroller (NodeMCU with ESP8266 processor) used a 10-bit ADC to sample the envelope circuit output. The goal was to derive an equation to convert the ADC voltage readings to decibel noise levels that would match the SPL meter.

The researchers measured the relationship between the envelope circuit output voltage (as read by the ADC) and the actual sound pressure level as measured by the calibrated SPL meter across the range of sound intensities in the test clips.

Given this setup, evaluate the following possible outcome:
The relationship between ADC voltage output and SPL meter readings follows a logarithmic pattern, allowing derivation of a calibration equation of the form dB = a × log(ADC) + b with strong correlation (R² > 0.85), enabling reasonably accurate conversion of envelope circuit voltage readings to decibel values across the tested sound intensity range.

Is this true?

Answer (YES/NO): NO